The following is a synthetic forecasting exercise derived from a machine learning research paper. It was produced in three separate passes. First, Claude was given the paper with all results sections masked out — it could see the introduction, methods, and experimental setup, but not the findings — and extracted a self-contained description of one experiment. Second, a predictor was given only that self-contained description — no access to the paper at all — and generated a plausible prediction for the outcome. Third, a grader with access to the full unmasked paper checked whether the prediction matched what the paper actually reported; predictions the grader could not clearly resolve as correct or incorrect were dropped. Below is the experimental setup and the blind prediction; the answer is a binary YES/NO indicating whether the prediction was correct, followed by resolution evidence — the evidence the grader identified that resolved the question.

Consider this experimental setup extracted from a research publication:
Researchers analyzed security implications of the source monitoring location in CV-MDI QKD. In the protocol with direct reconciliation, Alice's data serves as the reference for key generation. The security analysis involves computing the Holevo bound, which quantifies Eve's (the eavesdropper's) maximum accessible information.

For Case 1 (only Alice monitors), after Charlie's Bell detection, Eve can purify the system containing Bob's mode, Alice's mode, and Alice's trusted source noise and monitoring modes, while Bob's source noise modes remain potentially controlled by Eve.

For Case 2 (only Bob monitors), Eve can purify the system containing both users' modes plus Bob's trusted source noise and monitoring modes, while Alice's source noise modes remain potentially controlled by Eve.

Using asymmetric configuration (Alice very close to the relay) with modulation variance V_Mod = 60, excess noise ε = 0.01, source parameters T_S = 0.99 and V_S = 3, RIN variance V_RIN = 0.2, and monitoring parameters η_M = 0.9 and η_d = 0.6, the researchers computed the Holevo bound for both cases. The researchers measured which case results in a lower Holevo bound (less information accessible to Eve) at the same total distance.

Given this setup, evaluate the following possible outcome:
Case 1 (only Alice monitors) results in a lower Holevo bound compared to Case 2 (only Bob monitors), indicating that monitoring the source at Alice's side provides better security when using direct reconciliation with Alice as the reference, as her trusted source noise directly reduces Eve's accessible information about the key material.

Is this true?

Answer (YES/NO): YES